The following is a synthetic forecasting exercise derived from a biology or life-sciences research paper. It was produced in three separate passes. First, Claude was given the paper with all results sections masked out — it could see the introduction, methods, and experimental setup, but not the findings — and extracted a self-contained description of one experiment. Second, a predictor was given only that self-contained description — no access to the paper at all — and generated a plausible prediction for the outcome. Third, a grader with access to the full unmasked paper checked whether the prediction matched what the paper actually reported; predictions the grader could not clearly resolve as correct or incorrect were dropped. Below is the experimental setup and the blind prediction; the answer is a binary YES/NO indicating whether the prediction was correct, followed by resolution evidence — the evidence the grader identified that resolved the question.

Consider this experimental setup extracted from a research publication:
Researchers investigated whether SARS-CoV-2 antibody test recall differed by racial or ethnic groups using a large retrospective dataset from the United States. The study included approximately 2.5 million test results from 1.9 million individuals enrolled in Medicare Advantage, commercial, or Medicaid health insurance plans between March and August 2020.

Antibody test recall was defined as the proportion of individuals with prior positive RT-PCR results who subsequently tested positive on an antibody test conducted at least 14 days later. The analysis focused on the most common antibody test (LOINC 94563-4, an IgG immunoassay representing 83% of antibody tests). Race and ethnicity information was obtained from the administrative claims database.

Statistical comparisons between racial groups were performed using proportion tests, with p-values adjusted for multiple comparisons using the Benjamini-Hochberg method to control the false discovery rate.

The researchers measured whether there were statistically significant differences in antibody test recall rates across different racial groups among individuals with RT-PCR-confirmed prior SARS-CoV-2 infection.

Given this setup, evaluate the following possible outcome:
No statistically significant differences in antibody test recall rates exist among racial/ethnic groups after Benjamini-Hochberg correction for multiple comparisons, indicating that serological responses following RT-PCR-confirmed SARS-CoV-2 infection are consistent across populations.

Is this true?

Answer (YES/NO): NO